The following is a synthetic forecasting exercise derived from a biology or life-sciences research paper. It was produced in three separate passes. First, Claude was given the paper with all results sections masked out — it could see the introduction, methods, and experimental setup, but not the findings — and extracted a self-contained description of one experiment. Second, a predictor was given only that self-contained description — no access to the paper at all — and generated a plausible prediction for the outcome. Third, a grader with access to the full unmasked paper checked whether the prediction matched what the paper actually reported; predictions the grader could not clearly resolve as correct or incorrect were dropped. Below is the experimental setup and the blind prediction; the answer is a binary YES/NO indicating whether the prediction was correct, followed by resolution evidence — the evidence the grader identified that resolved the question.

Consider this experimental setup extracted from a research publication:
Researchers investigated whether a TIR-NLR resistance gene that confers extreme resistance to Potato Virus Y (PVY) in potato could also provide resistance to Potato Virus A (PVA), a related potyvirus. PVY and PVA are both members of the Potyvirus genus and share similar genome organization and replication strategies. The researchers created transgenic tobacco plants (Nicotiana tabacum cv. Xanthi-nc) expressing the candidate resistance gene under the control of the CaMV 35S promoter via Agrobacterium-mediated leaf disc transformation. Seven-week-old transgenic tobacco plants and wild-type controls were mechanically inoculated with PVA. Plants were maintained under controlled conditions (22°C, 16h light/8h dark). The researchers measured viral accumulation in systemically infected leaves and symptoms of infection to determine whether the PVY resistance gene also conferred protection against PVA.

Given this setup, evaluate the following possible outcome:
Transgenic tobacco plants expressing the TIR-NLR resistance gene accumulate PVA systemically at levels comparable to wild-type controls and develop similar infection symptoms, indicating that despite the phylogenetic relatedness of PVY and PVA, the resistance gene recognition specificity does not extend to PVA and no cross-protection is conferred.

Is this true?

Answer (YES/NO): NO